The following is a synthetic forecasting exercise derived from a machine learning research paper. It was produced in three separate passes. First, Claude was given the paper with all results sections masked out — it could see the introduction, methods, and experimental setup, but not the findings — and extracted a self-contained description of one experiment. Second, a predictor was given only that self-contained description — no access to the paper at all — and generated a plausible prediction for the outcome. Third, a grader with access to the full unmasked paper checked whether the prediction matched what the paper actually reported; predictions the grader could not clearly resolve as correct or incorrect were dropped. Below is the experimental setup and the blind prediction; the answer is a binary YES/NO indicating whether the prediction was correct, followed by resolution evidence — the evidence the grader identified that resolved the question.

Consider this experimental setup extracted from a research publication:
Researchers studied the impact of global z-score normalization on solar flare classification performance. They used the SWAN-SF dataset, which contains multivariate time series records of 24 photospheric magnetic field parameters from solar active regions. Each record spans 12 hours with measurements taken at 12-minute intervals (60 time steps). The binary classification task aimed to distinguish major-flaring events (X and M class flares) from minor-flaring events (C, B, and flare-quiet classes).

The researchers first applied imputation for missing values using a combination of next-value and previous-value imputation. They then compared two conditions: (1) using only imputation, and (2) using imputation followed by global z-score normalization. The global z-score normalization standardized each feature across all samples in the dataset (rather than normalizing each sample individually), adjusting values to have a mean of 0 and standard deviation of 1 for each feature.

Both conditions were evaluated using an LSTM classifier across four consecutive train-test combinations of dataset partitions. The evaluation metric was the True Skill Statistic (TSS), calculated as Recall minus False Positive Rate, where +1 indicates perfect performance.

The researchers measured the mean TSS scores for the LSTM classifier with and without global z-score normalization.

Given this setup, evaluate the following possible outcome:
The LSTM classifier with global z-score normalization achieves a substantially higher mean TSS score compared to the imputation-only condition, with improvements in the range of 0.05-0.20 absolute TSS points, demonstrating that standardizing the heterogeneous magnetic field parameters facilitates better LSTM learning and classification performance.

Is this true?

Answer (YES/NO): NO